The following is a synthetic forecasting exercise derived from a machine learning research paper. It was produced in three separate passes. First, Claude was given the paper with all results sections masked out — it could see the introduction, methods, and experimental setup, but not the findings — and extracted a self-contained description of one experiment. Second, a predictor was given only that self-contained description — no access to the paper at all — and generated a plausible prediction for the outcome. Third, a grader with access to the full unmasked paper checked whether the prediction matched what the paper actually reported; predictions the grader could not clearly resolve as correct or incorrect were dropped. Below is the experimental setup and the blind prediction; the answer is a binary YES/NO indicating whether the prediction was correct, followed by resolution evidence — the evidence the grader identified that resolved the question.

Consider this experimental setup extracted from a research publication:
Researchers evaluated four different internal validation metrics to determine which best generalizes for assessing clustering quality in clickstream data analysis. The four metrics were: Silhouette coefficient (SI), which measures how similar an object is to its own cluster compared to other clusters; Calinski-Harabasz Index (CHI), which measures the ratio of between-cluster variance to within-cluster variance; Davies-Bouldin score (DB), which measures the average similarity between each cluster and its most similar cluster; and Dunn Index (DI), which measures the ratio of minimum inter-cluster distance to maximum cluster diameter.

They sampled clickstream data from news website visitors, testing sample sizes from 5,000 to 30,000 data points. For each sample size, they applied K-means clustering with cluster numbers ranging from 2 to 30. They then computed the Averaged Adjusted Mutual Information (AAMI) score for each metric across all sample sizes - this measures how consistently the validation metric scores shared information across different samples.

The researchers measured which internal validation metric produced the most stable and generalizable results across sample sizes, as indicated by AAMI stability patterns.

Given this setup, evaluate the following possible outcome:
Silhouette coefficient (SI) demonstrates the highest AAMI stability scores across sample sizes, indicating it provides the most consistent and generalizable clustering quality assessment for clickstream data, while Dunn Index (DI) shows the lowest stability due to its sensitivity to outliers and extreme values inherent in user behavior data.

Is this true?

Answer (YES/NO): NO